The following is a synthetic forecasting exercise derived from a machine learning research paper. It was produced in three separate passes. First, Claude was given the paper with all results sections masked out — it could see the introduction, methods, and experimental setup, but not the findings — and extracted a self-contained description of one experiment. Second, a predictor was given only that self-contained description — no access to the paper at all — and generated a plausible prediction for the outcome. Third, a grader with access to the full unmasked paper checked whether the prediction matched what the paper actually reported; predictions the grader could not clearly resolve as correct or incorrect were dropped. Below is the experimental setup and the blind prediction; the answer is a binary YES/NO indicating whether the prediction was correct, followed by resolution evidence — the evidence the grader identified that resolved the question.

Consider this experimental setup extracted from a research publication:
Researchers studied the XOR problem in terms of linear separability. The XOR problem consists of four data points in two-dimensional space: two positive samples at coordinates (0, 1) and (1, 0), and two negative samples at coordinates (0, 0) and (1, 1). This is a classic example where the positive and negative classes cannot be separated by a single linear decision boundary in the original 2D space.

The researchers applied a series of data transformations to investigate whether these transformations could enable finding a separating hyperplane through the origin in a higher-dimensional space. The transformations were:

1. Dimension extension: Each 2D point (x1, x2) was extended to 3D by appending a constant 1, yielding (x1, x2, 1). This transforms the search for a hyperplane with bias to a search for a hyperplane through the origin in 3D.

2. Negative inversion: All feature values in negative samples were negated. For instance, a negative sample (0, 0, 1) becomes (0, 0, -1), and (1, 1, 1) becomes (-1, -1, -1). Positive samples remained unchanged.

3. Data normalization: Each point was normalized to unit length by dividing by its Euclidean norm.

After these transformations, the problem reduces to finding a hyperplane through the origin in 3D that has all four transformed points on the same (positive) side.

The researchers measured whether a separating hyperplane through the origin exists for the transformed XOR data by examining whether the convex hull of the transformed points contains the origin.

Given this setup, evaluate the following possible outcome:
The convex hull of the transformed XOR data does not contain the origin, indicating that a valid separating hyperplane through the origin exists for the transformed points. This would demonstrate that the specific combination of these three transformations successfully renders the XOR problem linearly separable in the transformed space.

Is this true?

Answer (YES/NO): NO